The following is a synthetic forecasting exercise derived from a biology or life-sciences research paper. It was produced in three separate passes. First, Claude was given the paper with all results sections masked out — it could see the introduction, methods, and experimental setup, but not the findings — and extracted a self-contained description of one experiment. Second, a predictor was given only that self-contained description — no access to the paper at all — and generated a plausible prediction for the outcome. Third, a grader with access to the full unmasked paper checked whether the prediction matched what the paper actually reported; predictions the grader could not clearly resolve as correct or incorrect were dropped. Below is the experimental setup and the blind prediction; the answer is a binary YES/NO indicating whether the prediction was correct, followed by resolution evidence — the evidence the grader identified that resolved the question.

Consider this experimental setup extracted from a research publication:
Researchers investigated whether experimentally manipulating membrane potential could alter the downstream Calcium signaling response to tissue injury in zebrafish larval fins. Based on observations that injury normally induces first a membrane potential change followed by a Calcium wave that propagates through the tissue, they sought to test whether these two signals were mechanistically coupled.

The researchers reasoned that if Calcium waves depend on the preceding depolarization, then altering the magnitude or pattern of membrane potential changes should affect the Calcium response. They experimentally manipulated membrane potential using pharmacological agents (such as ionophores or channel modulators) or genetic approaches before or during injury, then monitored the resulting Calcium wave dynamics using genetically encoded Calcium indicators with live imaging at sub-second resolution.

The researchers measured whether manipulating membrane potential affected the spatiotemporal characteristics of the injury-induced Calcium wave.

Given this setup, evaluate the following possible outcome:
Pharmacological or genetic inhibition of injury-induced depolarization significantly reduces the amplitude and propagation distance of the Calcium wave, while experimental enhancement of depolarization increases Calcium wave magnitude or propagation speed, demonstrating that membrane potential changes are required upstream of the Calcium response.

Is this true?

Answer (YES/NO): NO